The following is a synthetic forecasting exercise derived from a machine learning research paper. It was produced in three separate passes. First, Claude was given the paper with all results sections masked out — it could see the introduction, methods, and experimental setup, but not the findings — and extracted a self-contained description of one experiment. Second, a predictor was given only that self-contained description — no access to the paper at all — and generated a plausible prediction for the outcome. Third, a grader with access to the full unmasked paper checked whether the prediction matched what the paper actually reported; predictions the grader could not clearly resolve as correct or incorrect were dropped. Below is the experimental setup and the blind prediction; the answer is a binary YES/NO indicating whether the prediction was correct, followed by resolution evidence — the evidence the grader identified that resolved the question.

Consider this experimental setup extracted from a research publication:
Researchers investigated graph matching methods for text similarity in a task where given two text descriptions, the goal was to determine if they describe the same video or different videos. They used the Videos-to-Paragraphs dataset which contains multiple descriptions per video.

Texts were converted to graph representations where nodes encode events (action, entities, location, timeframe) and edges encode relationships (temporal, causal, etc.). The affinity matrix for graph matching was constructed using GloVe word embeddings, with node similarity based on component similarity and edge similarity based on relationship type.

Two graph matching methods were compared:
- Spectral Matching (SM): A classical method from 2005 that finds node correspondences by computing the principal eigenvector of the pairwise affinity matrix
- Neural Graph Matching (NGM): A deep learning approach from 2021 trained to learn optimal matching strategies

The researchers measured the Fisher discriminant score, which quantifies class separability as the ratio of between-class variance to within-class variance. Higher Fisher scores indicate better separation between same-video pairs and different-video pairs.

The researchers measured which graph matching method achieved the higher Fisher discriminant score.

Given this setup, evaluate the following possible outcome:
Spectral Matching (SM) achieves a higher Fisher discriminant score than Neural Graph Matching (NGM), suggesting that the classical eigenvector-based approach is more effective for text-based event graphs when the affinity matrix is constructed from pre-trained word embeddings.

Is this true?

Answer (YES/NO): YES